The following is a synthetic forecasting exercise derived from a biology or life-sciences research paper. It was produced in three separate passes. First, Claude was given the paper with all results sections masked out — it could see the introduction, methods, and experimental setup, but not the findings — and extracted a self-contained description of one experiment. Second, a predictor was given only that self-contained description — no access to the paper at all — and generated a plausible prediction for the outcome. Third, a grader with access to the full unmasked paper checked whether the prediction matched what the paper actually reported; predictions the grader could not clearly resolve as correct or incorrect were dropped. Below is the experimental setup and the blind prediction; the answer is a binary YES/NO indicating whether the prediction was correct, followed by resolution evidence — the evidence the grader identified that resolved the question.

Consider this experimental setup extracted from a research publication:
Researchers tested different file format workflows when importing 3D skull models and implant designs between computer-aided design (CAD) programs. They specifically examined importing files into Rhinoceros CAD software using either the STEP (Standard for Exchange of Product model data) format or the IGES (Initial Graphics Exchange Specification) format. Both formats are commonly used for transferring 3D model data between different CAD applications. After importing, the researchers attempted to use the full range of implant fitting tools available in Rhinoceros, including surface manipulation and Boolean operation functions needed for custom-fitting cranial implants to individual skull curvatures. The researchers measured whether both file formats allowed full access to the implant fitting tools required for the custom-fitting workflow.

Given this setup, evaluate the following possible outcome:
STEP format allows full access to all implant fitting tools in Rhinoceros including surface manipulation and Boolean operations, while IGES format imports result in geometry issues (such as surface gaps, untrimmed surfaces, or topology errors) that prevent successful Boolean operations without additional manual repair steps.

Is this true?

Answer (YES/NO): NO